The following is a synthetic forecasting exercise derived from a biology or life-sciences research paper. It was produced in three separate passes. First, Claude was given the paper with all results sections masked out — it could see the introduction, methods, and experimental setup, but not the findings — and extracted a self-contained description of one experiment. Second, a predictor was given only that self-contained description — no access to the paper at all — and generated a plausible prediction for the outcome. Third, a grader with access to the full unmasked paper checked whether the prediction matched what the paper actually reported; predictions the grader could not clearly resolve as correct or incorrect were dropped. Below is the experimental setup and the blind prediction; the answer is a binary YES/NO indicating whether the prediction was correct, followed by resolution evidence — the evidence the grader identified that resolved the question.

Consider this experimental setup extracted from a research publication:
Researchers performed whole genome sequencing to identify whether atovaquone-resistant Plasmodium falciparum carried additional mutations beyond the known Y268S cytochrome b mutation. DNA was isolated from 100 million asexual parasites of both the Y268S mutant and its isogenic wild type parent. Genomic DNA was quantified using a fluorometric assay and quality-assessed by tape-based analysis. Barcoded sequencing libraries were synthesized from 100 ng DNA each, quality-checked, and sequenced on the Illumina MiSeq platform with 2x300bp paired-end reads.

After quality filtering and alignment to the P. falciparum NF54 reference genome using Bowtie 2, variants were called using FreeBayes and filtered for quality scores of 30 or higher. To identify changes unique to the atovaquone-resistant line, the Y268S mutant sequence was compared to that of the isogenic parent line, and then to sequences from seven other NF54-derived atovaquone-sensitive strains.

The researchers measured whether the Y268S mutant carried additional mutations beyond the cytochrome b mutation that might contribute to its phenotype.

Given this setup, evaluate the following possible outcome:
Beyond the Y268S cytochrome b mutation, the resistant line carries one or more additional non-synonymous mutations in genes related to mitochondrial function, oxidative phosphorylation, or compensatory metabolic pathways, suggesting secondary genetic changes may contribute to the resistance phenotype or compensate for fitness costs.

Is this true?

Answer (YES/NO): NO